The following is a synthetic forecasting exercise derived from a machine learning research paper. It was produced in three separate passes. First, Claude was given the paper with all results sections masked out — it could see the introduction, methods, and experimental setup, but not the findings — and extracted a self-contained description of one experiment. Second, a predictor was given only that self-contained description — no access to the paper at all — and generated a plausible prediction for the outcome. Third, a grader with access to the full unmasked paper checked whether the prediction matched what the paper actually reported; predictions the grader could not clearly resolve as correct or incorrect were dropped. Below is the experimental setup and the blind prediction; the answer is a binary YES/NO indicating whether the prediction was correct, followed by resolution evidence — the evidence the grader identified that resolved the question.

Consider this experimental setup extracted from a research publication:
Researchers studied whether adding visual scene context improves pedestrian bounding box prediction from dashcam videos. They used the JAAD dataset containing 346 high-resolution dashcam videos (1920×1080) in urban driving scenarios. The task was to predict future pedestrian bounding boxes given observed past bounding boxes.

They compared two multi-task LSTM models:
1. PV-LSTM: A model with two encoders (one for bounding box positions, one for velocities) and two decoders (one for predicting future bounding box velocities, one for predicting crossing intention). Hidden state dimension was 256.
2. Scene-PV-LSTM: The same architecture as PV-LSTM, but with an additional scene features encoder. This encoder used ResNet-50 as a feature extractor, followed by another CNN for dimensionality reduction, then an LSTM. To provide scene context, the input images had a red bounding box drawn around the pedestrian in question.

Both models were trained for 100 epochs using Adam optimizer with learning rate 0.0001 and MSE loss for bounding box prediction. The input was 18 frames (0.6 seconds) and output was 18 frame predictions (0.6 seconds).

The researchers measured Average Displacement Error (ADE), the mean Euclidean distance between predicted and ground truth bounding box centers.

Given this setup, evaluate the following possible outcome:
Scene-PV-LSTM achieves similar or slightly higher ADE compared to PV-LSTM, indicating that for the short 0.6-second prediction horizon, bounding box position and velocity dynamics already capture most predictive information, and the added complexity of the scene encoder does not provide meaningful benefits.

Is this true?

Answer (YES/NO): YES